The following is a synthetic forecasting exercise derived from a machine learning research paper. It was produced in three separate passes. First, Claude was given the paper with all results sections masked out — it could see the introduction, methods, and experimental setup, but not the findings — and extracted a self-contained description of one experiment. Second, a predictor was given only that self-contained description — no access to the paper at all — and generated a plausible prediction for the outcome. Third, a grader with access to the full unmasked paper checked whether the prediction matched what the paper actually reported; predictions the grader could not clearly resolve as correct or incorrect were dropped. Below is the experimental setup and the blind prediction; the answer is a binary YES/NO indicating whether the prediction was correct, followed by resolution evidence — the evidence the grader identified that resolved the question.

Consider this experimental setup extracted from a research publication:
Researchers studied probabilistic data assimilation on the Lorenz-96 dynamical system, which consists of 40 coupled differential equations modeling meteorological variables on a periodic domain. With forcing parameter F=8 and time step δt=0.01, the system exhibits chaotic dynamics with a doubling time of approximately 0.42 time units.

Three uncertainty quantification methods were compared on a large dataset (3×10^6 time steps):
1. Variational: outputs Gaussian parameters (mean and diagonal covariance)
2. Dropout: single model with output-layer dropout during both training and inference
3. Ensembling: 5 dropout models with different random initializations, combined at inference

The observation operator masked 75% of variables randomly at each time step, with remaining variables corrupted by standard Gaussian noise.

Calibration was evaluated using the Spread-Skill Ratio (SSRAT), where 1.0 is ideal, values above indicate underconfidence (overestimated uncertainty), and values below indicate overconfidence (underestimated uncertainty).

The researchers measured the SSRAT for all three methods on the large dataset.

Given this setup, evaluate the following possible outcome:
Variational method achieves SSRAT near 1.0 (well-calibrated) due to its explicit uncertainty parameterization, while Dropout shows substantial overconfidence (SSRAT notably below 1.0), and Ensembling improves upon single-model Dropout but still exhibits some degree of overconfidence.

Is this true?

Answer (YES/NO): NO